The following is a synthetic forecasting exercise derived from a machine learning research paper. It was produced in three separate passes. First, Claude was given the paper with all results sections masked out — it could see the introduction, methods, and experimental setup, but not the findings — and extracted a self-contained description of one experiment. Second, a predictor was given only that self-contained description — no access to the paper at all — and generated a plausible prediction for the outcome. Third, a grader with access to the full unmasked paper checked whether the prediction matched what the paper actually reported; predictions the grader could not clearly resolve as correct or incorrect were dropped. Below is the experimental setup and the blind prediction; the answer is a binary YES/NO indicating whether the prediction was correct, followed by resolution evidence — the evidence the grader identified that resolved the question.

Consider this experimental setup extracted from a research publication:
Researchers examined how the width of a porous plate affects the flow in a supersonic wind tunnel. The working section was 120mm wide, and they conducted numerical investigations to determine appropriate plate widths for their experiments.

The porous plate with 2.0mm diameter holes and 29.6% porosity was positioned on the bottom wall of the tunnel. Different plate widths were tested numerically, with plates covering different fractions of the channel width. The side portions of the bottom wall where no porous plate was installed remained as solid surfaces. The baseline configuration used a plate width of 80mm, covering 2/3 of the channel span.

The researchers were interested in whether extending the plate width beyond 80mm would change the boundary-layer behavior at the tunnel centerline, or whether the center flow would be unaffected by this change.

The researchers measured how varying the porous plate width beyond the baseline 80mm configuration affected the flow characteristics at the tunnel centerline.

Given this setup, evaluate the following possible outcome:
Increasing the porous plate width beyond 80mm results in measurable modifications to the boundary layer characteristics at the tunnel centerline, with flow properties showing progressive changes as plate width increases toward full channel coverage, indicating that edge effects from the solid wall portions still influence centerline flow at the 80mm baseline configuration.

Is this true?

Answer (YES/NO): NO